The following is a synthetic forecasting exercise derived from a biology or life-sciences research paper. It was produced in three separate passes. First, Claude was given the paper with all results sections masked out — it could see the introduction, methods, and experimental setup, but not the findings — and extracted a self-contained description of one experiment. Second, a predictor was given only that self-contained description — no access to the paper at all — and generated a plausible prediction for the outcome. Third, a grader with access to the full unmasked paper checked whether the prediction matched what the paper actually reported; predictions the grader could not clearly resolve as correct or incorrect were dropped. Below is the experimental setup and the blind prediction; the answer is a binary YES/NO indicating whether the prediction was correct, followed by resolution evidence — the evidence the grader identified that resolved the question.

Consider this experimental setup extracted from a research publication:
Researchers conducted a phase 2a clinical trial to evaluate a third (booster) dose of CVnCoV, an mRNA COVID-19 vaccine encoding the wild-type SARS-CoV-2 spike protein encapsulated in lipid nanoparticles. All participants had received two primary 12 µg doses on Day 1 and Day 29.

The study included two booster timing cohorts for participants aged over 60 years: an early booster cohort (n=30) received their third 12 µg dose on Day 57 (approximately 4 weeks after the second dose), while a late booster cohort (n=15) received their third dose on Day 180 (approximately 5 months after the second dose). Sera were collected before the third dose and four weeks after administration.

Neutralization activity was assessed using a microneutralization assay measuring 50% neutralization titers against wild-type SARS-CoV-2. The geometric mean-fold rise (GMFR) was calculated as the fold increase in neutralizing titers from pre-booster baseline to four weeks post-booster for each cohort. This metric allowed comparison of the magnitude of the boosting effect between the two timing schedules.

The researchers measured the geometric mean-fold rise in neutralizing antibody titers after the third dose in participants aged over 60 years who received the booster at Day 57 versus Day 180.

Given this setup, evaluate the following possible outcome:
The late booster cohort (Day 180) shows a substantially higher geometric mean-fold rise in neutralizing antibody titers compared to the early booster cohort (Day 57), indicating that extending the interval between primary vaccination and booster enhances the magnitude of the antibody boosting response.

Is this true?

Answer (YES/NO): NO